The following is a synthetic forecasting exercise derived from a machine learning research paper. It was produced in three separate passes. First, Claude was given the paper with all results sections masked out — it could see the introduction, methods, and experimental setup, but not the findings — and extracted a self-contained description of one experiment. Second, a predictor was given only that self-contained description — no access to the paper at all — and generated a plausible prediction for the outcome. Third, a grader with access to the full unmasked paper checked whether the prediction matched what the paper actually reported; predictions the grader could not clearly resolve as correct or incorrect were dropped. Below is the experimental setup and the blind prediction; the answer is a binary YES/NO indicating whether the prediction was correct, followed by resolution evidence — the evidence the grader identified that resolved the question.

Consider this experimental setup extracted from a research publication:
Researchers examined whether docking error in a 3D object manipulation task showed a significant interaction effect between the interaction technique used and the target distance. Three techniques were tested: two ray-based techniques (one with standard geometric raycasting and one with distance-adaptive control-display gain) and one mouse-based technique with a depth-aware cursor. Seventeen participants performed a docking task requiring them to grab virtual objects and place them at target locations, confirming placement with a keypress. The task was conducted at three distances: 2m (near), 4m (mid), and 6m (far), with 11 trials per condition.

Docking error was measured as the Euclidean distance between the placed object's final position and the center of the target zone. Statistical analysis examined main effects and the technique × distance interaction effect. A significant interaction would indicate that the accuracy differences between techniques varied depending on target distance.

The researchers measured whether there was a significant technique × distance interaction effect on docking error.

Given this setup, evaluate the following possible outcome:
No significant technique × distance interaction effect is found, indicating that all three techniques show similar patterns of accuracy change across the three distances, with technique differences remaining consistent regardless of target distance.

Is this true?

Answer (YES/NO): NO